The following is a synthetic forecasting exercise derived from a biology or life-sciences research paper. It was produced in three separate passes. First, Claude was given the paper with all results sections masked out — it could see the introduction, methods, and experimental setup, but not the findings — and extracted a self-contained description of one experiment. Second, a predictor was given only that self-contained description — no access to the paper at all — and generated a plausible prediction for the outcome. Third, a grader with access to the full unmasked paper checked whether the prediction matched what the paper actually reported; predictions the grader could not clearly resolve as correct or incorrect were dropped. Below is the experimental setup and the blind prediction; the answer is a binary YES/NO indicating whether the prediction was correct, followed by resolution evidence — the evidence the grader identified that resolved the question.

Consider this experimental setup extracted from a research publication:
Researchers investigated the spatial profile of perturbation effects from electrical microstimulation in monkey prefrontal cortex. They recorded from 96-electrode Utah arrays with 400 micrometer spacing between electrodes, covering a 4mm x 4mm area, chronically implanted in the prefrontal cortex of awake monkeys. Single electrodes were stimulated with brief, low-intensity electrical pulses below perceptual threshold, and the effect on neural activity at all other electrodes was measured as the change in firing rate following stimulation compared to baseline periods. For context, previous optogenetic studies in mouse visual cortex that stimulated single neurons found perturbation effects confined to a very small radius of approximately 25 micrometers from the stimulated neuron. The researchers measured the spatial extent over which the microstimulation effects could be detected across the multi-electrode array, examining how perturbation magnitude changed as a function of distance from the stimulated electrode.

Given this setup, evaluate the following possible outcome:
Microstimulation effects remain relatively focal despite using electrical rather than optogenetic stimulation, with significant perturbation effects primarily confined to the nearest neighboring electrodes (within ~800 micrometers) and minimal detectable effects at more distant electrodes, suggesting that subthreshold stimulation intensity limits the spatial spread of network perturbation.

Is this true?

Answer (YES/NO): NO